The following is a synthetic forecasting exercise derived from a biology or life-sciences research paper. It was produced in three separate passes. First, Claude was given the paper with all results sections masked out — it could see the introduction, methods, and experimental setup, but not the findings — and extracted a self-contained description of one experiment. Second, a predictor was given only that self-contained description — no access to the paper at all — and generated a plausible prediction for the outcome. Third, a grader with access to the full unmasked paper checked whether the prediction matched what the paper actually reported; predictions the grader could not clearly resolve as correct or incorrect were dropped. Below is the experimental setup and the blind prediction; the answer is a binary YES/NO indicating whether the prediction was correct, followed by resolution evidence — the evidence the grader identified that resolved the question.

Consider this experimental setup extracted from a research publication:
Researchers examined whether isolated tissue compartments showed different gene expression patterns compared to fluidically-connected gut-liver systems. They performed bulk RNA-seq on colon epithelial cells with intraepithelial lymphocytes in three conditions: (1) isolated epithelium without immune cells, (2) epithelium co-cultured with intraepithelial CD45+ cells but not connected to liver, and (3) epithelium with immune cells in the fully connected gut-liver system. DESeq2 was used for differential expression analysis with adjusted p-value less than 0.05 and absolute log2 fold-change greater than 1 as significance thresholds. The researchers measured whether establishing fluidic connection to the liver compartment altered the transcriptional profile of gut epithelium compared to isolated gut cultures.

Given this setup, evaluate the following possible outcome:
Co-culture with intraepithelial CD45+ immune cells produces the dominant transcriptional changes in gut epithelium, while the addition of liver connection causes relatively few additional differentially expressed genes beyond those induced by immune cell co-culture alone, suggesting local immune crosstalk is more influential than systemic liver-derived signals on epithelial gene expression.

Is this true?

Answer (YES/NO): NO